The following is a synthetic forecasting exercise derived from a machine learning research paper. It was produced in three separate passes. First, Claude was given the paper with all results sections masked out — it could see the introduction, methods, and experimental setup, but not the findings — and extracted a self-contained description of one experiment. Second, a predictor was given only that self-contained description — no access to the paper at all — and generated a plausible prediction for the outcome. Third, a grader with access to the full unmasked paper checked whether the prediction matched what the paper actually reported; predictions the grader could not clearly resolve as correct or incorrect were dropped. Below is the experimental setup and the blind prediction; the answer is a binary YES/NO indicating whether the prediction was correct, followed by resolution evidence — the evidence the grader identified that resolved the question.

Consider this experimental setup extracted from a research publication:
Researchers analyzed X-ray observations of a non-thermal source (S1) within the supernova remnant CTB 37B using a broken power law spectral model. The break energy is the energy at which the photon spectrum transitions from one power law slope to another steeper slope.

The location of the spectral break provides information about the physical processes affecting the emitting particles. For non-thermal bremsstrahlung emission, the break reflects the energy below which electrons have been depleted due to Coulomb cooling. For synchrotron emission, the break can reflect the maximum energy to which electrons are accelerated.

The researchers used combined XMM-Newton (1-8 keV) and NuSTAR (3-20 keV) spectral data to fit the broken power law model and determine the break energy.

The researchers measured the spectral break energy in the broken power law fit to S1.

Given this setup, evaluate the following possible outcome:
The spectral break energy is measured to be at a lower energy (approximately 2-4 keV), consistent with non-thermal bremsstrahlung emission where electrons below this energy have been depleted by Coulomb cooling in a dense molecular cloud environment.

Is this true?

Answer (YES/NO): NO